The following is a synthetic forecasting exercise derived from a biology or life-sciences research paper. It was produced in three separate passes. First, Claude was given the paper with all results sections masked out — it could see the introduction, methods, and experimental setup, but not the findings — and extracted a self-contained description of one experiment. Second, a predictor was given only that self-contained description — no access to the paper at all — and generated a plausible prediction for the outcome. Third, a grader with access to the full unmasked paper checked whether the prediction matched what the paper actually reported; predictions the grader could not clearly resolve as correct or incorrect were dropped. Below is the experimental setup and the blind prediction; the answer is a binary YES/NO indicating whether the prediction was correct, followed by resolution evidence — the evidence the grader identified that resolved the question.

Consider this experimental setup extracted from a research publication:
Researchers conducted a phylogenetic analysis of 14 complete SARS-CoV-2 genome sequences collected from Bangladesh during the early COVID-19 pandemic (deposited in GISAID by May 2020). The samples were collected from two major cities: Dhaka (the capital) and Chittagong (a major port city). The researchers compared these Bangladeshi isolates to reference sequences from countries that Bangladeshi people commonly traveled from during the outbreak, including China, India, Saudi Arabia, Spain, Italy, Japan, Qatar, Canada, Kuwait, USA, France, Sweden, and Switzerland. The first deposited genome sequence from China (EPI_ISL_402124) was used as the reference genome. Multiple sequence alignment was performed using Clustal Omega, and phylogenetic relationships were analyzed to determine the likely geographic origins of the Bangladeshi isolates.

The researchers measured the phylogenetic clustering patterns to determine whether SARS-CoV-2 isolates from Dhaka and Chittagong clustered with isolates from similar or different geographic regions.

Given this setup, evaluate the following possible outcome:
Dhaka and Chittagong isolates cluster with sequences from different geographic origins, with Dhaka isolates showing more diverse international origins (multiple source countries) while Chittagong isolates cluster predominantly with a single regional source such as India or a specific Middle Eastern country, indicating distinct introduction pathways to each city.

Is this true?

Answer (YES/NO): YES